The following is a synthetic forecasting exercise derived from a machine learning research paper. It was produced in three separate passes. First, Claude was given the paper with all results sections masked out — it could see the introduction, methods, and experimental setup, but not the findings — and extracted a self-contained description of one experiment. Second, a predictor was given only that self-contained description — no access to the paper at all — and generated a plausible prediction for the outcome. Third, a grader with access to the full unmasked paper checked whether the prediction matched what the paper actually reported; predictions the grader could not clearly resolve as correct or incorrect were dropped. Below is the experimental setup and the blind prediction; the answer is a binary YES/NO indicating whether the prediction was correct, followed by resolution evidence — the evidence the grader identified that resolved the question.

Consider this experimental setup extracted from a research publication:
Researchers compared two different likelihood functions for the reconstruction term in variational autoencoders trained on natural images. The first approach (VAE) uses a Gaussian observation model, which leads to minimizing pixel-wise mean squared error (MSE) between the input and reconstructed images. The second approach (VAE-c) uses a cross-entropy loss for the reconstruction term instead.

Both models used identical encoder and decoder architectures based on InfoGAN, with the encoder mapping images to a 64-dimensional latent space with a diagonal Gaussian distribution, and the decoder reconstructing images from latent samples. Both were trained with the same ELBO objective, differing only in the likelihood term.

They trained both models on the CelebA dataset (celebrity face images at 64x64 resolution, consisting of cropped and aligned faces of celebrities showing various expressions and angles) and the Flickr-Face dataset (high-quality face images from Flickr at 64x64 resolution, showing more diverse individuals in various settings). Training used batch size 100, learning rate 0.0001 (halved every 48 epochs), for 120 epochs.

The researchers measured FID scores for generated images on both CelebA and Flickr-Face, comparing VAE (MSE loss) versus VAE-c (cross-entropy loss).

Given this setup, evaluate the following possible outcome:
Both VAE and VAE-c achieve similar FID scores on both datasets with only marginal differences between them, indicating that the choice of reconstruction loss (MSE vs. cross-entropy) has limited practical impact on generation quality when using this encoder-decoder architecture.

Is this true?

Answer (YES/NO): NO